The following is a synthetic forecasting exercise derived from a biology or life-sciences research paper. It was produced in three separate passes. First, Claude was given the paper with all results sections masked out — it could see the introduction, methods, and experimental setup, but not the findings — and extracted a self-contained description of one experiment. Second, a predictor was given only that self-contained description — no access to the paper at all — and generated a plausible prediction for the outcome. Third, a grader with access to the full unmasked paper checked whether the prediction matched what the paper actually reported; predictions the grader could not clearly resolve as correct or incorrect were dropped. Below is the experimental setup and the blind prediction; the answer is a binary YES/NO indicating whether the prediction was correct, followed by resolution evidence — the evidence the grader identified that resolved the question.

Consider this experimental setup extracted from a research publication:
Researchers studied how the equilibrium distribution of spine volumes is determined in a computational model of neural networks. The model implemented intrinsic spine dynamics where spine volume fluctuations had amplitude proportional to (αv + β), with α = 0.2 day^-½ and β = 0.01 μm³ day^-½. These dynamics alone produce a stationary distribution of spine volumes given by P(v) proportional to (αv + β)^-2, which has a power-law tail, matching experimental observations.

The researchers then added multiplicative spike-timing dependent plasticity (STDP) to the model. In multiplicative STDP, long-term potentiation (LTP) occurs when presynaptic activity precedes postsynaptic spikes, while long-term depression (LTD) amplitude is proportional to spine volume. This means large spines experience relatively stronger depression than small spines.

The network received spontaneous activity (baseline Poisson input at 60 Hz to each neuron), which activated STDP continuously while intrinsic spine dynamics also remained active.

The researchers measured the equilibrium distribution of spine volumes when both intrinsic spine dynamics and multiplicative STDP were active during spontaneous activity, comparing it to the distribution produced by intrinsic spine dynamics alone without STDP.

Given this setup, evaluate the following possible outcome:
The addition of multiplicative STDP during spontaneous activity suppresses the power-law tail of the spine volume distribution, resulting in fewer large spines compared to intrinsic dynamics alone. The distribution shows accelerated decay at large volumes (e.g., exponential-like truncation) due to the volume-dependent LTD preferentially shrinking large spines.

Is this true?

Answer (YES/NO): NO